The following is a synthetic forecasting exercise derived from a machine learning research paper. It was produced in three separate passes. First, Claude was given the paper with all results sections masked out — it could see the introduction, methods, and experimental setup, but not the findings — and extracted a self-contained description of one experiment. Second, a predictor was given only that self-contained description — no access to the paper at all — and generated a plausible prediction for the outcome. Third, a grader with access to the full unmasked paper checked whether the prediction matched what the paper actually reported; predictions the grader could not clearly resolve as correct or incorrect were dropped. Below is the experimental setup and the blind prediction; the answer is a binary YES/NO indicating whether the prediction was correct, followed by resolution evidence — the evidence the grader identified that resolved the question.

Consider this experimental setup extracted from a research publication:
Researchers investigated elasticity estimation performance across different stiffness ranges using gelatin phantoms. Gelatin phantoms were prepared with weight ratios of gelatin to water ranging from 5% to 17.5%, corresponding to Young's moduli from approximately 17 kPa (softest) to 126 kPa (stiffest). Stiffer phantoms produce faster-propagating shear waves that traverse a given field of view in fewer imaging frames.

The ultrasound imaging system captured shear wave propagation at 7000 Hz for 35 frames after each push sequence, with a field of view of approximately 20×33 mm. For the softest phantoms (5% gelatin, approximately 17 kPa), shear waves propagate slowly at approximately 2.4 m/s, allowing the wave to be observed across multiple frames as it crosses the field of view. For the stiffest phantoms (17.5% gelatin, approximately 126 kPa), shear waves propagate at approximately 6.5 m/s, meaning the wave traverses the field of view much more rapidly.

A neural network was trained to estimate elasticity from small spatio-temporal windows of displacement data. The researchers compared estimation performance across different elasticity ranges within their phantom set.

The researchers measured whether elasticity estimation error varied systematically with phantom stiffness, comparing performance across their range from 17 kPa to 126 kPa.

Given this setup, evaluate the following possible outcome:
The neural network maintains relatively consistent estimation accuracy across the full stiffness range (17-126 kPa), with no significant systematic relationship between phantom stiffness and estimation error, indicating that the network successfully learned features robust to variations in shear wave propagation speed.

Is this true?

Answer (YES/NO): NO